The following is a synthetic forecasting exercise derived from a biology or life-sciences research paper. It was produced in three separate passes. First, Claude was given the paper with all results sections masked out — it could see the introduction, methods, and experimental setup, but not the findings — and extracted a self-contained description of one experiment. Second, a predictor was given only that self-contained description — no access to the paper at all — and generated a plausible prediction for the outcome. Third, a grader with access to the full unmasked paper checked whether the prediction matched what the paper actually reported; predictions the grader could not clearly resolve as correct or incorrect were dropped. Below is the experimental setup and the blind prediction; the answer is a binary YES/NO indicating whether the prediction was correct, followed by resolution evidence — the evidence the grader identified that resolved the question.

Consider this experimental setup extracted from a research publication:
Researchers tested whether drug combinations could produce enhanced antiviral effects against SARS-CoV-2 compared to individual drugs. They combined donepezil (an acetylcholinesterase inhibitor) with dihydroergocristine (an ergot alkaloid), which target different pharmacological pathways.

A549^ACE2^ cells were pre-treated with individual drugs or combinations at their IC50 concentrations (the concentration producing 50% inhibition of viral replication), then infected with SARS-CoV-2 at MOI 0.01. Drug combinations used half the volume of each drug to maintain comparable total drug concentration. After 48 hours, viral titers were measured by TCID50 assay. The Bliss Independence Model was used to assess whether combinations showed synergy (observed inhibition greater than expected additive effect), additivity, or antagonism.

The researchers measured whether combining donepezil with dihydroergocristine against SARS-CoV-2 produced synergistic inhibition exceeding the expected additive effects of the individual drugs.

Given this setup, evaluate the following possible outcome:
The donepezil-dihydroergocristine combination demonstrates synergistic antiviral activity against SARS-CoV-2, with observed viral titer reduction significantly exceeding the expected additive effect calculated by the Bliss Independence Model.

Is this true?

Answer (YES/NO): NO